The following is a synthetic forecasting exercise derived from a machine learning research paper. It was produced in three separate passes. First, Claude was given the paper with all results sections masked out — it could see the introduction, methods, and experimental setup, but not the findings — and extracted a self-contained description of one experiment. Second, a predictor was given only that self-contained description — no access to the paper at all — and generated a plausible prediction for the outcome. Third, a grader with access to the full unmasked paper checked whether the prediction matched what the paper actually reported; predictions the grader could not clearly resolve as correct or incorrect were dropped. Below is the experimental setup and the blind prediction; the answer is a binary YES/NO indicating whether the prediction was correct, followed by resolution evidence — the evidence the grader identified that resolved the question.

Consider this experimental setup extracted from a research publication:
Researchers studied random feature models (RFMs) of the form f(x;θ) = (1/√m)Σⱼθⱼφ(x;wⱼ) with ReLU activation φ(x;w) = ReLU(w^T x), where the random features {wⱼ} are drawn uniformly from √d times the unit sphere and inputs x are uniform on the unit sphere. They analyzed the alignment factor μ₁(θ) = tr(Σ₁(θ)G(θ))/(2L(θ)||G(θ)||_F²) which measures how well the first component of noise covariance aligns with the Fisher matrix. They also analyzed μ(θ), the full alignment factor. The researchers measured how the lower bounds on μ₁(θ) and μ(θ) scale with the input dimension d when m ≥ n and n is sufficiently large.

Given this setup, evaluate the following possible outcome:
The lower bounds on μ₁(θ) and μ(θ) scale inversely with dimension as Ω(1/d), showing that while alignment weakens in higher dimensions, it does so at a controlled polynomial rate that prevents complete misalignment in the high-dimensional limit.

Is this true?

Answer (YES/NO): NO